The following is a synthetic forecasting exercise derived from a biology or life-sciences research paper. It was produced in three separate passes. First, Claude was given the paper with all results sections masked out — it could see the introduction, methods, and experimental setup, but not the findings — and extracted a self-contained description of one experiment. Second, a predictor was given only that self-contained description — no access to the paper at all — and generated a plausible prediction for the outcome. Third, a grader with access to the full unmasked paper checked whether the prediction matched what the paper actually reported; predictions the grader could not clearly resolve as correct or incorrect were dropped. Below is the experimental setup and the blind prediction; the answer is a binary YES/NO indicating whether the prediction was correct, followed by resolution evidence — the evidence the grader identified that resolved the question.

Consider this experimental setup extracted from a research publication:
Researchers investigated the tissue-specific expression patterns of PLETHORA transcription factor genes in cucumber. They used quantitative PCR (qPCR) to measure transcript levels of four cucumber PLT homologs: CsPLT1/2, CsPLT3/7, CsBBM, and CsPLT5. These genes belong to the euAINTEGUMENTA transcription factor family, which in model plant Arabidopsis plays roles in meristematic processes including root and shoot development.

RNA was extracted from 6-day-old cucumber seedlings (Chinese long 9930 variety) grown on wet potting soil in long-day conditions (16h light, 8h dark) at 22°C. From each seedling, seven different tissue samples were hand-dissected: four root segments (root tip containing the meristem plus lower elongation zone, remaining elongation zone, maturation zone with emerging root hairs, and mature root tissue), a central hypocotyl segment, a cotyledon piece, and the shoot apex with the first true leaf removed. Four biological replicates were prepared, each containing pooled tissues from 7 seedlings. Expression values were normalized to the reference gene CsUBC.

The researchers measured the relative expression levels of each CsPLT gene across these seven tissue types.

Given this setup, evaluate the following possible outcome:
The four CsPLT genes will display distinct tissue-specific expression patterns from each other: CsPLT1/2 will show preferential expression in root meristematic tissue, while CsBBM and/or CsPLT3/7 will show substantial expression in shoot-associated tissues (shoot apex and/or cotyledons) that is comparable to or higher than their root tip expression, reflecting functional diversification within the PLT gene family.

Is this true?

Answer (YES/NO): YES